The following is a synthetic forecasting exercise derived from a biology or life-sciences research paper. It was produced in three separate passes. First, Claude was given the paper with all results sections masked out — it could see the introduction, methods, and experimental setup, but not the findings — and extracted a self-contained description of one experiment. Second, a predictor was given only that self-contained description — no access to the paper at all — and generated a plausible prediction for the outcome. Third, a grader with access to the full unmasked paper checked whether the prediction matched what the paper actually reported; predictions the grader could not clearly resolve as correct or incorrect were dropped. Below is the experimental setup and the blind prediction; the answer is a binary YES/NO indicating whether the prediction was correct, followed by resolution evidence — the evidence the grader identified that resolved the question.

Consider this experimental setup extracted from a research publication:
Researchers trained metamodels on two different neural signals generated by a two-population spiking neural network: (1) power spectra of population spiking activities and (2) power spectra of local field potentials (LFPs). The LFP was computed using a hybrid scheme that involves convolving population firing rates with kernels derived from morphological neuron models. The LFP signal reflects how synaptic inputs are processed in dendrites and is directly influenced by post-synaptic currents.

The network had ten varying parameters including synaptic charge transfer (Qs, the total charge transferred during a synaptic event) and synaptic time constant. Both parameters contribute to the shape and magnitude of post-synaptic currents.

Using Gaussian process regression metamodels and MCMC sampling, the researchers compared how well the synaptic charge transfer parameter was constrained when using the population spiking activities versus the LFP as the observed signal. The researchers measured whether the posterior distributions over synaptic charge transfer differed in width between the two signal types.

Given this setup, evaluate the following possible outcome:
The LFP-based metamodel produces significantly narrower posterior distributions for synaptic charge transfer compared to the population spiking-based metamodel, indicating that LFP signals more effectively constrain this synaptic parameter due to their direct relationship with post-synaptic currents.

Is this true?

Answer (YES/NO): YES